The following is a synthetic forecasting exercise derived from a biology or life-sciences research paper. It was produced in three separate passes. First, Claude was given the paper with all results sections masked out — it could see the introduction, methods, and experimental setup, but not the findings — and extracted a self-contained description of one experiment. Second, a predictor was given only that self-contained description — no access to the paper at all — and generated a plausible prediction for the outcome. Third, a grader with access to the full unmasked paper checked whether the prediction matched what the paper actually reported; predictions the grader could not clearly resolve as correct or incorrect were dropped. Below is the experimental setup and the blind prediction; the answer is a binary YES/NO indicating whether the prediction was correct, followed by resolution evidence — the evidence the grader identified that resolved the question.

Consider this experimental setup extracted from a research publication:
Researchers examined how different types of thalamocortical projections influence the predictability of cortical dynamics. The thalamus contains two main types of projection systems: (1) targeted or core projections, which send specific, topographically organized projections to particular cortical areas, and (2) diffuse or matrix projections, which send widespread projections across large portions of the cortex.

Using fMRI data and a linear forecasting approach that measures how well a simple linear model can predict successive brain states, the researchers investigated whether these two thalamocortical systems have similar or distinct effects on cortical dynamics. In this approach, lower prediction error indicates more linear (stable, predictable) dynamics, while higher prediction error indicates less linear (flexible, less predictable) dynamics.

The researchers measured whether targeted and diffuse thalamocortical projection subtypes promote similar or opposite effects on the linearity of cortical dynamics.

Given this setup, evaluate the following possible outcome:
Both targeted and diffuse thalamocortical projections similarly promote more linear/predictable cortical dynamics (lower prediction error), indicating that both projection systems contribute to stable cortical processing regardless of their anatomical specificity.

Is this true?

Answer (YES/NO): NO